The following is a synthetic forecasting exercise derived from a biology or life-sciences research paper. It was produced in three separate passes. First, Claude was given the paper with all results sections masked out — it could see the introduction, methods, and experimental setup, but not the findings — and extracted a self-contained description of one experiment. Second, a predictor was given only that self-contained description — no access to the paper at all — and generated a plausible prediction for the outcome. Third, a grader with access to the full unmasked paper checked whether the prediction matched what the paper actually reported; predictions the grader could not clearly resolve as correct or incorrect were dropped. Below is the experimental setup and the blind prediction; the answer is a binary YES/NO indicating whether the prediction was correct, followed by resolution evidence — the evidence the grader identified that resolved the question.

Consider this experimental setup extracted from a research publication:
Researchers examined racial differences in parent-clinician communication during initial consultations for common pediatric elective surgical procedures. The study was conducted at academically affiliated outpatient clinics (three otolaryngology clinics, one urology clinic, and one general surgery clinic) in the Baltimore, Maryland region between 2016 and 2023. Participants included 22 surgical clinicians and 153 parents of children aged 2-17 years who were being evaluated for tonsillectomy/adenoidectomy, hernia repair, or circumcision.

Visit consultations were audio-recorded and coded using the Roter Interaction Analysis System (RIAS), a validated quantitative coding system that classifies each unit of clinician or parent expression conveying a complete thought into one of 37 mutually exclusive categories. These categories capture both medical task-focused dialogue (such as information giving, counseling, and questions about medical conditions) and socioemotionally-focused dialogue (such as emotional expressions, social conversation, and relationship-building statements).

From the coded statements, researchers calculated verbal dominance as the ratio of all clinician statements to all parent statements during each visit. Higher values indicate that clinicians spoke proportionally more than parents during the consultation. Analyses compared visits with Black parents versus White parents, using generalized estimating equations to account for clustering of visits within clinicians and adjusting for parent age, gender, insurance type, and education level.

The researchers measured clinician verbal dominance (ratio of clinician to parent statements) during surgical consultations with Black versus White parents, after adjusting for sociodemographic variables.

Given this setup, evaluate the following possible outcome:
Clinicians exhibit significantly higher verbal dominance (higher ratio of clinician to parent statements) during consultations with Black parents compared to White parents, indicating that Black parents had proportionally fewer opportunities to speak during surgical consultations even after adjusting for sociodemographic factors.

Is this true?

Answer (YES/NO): YES